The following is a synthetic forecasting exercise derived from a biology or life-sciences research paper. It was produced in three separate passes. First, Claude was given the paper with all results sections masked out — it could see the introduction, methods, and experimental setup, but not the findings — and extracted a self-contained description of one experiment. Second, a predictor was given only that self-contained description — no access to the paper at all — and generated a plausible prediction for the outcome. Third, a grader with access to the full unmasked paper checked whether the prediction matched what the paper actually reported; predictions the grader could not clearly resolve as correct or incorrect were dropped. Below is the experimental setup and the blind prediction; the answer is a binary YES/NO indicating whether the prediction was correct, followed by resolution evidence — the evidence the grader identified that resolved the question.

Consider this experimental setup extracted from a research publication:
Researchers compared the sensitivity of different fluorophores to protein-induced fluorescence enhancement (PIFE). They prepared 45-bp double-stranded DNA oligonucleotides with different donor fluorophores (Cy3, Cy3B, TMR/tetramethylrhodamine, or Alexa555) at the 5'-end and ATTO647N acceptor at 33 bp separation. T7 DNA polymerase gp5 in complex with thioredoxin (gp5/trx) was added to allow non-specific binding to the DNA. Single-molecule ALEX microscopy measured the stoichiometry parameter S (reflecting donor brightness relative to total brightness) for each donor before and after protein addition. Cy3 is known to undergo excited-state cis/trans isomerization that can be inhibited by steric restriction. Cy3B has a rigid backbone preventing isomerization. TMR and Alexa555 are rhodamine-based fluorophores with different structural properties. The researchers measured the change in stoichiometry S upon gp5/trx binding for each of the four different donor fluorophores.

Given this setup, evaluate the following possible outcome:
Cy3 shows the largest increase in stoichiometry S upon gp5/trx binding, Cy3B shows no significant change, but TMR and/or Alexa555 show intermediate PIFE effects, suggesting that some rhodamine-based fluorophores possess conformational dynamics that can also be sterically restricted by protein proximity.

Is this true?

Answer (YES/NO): NO